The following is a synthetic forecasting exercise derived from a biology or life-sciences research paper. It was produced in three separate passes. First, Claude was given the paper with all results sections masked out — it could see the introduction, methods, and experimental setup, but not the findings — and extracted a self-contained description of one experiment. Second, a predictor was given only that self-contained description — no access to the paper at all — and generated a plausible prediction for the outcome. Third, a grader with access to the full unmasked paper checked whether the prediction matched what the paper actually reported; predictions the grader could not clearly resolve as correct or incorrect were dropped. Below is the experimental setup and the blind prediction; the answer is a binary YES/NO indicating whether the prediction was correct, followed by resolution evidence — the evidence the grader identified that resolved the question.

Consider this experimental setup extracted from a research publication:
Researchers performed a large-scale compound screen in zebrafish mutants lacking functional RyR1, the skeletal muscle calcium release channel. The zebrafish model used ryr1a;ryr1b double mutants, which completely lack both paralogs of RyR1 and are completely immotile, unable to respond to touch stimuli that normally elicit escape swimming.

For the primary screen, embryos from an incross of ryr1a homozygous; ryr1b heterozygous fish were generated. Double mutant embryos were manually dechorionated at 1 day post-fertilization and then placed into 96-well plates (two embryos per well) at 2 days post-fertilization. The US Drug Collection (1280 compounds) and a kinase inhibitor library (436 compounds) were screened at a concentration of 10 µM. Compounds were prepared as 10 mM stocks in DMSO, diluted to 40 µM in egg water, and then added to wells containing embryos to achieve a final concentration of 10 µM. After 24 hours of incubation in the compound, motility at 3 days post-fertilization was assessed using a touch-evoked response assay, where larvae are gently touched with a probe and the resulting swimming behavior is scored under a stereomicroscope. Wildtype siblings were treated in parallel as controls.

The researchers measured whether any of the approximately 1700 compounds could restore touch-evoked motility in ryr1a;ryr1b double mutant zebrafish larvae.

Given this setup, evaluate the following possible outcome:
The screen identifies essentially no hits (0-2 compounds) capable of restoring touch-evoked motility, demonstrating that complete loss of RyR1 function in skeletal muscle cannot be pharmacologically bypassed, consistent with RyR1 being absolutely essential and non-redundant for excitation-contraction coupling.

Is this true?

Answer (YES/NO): YES